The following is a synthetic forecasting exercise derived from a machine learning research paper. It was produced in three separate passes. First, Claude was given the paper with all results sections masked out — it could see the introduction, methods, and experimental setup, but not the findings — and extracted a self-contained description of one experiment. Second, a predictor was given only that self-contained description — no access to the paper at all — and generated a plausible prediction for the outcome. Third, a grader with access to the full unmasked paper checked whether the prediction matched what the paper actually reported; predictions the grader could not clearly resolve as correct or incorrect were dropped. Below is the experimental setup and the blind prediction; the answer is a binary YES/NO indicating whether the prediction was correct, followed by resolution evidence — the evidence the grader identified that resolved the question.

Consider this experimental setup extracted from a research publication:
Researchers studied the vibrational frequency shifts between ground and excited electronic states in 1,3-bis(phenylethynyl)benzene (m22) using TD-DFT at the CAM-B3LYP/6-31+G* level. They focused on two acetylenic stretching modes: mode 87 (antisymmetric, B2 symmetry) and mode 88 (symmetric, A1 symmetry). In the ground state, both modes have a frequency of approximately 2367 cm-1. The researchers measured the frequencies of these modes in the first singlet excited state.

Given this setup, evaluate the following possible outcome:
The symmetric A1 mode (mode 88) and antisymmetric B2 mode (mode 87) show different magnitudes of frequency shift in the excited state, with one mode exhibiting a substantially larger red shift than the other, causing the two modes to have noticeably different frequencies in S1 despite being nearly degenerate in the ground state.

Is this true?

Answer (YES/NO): YES